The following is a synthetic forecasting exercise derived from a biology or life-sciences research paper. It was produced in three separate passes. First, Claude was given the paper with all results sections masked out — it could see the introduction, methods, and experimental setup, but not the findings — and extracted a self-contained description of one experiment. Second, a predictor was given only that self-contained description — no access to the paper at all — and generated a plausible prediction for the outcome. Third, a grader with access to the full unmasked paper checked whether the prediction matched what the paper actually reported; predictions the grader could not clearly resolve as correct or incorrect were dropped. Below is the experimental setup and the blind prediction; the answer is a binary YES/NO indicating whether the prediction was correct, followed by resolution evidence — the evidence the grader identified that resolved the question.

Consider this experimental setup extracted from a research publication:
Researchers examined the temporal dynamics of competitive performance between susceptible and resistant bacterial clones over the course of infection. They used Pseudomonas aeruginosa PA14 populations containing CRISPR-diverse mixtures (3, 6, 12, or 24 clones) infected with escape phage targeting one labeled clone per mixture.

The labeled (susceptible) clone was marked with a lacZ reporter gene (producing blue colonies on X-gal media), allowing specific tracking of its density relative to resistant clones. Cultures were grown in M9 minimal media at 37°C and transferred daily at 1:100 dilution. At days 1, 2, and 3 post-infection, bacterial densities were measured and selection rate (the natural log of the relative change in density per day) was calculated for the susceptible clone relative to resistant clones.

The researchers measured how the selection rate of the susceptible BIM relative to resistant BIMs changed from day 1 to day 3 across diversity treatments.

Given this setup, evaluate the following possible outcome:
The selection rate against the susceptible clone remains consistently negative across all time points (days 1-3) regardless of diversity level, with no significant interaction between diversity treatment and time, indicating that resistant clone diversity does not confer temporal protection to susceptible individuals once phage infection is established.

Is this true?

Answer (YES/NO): NO